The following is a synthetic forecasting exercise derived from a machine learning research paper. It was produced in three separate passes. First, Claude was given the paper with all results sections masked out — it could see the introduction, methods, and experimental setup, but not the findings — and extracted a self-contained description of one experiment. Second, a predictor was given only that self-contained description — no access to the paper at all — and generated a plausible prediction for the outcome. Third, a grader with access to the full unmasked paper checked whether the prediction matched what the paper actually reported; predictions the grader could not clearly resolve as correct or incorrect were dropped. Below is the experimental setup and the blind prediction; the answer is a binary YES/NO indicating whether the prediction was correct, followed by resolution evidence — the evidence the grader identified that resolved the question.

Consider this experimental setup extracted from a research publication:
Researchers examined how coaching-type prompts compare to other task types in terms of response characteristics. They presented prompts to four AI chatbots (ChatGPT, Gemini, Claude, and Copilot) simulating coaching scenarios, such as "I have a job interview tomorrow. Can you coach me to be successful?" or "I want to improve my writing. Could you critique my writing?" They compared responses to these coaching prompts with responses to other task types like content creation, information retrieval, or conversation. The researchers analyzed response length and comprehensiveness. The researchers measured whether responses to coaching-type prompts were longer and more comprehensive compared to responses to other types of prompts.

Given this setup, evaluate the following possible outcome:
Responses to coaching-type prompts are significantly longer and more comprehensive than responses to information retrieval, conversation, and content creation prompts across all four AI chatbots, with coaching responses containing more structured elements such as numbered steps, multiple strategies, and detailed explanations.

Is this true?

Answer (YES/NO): NO